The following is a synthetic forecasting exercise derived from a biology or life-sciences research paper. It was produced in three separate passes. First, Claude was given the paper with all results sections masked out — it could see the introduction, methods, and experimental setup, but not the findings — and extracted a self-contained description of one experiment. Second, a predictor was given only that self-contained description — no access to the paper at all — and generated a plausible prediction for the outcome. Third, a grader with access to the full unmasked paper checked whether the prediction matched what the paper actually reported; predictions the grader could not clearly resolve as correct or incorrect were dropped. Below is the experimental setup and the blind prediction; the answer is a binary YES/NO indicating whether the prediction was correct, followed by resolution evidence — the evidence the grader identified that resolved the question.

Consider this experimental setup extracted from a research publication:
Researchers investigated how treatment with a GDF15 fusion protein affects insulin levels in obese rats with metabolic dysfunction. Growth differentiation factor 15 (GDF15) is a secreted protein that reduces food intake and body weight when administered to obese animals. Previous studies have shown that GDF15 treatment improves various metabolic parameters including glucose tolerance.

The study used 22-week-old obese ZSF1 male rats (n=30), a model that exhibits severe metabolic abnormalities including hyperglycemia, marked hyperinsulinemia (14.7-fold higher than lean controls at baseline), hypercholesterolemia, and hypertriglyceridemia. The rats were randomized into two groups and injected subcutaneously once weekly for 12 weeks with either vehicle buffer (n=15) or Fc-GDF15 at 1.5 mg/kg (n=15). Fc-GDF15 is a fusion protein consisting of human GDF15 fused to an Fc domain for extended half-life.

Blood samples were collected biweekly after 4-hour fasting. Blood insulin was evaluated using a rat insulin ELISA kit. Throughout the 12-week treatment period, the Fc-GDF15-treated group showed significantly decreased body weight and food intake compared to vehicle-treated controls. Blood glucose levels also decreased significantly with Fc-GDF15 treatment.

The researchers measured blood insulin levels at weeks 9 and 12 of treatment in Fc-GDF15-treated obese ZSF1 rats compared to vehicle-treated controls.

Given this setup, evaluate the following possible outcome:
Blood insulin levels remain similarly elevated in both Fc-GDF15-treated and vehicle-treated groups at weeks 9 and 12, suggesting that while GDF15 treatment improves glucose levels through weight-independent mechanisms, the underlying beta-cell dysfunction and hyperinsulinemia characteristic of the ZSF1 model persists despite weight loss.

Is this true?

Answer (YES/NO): NO